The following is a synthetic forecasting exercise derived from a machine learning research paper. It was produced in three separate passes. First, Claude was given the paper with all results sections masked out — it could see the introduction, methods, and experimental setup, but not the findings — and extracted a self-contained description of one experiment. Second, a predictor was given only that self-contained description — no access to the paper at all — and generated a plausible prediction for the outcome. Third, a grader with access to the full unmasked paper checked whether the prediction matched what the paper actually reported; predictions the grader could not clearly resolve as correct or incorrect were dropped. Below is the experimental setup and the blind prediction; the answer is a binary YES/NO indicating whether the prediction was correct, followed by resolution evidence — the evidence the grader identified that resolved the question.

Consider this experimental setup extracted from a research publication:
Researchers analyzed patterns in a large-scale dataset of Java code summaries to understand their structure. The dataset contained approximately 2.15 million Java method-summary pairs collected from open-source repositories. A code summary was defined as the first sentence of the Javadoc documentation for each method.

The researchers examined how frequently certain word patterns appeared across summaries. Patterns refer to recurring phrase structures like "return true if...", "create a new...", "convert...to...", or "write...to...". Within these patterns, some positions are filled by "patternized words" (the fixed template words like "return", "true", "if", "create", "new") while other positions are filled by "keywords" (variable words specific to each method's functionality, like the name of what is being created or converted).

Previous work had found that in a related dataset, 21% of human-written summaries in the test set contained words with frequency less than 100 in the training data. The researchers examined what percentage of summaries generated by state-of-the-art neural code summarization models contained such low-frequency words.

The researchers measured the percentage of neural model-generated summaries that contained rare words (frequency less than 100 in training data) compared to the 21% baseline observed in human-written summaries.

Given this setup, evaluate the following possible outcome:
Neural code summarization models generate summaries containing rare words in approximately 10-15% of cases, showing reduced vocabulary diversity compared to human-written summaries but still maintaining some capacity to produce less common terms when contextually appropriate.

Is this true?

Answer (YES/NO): NO